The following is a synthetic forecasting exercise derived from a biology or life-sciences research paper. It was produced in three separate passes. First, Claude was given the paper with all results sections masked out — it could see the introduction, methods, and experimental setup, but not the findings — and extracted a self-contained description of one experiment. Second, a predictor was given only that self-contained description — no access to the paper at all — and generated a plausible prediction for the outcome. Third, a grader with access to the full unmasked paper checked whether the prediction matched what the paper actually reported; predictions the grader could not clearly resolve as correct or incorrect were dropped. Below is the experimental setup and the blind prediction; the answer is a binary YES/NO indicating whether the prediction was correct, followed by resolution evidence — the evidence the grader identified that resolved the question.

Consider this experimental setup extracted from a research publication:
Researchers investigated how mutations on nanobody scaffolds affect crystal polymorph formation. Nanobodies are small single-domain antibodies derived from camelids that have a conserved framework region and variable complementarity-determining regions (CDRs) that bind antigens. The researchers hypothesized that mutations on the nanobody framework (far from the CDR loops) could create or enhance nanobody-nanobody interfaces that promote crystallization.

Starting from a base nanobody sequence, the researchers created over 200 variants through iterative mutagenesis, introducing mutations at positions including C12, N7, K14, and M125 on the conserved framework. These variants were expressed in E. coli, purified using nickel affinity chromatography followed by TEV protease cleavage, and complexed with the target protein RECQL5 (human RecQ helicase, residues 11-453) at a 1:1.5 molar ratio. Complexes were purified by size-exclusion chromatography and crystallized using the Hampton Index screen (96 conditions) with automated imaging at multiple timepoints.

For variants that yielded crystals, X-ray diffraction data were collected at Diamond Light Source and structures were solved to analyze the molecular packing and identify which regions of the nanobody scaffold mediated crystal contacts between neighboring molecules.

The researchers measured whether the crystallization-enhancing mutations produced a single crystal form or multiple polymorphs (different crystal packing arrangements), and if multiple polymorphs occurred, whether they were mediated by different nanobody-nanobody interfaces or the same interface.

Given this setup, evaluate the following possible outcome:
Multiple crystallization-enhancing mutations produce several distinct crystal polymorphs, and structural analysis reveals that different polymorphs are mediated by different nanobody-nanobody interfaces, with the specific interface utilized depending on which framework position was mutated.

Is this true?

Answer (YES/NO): NO